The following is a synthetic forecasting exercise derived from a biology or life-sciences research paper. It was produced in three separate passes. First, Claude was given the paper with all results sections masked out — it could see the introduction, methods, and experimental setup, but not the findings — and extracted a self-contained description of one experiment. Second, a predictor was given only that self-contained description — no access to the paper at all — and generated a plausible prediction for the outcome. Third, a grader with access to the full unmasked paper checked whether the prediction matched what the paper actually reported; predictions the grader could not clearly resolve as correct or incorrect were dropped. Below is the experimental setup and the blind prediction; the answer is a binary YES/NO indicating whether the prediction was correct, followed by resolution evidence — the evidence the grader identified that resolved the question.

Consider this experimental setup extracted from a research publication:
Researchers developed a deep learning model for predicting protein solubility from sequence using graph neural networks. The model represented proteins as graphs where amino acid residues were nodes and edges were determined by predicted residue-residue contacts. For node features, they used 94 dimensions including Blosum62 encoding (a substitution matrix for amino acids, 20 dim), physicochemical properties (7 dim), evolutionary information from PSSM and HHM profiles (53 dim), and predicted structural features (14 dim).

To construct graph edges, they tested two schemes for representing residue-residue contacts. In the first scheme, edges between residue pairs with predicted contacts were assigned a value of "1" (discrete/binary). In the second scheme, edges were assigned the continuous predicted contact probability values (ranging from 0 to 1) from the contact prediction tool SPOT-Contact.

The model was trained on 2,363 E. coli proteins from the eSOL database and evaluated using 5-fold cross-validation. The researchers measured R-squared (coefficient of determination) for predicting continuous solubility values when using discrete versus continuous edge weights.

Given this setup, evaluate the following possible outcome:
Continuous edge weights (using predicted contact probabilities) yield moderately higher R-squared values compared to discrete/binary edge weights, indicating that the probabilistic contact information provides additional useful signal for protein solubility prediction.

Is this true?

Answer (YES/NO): YES